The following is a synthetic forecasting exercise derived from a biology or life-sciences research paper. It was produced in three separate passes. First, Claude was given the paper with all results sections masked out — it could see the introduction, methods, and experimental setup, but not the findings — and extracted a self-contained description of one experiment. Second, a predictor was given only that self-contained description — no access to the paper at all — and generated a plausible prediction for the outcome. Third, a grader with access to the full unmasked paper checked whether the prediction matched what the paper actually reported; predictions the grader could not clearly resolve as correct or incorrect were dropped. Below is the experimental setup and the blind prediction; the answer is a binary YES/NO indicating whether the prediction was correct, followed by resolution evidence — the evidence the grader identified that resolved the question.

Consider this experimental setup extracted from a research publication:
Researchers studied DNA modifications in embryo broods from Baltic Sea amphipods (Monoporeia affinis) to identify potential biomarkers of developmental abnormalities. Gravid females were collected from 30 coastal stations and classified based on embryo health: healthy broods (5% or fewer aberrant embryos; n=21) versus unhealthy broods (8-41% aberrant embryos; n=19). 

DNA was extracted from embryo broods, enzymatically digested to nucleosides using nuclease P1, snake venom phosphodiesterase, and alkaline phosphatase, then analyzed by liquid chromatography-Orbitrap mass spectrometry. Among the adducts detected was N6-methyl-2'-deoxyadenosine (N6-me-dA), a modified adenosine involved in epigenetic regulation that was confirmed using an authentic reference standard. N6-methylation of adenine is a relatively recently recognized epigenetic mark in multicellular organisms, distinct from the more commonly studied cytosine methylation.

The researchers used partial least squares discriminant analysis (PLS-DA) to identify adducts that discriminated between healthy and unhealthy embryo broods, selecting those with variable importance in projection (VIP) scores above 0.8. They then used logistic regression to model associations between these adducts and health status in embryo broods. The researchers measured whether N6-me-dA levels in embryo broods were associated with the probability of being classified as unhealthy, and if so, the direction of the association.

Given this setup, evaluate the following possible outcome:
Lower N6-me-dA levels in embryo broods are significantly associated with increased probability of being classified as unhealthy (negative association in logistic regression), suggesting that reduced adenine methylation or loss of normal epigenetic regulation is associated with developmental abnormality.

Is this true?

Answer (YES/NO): NO